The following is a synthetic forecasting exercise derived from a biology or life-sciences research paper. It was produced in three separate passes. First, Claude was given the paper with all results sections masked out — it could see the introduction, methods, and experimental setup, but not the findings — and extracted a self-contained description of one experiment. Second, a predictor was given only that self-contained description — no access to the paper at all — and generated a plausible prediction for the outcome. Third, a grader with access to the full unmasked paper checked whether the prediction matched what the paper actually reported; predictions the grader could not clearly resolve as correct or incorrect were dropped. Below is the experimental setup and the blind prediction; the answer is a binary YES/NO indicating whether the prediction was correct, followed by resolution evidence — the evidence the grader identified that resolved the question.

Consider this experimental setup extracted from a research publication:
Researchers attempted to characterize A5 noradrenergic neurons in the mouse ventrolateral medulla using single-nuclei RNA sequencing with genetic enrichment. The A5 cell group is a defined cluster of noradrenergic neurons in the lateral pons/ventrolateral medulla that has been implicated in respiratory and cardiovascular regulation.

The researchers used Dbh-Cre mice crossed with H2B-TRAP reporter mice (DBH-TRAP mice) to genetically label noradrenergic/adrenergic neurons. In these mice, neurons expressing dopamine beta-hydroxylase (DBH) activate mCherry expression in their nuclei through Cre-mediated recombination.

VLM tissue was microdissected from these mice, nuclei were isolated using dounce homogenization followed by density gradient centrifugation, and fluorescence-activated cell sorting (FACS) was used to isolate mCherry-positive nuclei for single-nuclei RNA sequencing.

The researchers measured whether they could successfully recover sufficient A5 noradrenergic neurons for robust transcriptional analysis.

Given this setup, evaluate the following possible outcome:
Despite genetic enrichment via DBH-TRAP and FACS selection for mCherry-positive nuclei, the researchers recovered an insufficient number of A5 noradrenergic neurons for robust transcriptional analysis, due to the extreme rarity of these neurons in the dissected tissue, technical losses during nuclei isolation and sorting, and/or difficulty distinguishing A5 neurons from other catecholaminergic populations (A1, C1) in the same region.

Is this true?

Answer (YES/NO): YES